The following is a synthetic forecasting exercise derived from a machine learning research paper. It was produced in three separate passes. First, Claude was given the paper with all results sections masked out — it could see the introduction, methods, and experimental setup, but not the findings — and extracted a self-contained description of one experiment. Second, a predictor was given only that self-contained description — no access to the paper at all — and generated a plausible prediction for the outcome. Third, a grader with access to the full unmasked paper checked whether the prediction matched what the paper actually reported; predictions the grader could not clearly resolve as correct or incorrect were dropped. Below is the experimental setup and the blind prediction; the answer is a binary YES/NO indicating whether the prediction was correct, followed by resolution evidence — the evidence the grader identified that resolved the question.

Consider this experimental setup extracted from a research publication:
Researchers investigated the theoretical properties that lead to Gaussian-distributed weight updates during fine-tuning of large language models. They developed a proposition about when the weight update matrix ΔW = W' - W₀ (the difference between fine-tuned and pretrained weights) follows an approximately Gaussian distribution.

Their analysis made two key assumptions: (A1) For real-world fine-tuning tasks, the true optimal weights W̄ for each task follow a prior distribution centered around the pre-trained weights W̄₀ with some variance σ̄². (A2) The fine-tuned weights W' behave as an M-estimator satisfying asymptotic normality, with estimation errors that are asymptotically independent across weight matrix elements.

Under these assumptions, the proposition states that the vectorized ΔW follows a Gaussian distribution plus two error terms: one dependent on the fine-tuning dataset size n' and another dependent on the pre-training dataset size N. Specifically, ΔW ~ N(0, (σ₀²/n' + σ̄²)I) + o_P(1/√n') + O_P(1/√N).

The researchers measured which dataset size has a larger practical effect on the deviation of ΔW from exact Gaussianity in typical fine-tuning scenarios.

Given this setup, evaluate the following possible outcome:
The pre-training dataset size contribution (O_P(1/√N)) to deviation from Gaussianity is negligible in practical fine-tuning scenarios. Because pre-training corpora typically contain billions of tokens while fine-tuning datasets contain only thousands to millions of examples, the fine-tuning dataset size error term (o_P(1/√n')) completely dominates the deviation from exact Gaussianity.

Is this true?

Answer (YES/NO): YES